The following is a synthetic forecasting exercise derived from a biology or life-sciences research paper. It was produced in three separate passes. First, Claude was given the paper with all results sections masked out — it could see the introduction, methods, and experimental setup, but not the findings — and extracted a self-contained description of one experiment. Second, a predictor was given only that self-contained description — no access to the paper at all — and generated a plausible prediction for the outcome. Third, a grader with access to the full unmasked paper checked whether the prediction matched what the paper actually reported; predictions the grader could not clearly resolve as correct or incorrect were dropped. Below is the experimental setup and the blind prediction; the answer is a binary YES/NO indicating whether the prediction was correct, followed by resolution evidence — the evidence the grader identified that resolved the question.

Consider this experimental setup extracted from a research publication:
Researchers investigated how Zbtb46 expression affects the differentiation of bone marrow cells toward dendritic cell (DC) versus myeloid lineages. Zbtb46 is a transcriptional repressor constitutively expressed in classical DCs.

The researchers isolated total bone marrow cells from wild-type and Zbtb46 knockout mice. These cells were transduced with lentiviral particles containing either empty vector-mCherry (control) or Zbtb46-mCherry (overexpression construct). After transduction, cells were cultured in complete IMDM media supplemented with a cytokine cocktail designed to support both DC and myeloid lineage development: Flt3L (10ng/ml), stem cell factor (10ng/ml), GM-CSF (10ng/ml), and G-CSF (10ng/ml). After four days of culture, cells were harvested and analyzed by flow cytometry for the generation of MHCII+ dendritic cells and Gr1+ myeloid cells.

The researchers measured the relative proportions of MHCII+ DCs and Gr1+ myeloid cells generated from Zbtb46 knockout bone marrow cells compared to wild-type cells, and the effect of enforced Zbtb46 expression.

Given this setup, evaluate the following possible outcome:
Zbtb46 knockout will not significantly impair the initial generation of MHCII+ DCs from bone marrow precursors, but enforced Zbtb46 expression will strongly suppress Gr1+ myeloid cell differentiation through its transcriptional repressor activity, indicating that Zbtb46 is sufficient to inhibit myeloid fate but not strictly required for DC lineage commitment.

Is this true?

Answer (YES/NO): NO